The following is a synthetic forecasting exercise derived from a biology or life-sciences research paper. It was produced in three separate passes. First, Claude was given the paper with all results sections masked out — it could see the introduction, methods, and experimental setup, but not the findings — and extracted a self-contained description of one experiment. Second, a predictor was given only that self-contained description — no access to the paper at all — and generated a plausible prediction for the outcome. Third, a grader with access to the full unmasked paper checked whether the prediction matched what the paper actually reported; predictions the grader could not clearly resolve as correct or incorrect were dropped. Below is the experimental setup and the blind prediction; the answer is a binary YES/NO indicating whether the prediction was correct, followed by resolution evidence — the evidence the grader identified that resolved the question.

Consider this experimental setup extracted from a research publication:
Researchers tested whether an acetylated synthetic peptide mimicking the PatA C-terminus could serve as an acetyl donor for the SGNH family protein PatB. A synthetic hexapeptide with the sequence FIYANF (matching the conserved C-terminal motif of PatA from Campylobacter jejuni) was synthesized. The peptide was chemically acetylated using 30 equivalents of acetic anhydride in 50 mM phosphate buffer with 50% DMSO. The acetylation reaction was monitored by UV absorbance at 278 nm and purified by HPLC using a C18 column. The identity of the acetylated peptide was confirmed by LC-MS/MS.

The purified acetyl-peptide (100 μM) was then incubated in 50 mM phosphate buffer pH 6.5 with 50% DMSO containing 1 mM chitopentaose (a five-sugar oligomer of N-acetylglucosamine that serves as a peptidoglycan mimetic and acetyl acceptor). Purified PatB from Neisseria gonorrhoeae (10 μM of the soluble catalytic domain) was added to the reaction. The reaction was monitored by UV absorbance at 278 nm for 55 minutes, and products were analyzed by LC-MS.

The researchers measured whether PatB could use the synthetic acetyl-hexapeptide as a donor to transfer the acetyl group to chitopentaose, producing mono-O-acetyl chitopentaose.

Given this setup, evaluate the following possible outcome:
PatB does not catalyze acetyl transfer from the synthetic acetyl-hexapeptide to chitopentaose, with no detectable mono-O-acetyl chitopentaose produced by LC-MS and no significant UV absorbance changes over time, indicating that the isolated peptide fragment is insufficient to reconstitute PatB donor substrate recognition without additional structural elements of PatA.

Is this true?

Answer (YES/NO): NO